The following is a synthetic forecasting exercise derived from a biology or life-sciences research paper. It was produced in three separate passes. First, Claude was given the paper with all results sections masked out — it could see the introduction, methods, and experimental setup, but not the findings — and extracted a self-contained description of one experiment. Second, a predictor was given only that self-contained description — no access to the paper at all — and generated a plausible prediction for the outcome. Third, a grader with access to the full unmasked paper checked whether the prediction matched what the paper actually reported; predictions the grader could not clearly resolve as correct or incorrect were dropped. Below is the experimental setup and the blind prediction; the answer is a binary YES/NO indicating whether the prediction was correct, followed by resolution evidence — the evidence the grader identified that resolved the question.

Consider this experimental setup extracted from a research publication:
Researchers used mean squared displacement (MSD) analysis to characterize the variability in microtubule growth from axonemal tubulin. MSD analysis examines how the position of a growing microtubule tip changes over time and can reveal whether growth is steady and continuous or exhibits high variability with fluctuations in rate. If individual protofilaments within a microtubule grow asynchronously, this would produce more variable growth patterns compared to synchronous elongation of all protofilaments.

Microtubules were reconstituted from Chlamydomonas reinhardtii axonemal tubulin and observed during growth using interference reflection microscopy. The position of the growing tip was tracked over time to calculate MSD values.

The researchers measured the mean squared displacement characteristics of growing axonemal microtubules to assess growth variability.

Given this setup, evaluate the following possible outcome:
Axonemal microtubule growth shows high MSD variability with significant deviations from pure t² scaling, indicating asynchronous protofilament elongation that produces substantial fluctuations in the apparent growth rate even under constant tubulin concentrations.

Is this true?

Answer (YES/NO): YES